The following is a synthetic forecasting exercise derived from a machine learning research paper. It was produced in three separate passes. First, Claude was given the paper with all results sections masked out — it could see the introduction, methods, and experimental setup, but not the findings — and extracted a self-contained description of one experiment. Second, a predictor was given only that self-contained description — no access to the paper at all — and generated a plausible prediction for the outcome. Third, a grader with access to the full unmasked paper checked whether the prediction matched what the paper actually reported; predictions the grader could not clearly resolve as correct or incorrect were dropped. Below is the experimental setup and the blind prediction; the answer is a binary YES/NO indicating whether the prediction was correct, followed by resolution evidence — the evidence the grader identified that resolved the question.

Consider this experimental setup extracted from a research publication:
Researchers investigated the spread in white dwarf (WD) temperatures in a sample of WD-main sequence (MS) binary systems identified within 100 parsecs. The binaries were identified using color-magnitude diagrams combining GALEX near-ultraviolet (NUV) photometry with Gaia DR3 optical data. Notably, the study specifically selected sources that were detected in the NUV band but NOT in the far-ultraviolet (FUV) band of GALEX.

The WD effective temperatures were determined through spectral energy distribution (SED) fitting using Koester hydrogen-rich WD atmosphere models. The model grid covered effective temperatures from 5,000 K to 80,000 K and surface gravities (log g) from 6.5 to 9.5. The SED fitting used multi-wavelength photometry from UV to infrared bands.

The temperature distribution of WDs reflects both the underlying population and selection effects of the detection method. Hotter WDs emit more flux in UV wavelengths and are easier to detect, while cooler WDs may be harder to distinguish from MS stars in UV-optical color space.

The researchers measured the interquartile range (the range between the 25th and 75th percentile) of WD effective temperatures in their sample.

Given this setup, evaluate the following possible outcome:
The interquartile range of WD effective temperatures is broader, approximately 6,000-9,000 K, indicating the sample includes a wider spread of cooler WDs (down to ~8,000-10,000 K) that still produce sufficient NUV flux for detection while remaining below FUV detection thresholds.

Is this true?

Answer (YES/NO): NO